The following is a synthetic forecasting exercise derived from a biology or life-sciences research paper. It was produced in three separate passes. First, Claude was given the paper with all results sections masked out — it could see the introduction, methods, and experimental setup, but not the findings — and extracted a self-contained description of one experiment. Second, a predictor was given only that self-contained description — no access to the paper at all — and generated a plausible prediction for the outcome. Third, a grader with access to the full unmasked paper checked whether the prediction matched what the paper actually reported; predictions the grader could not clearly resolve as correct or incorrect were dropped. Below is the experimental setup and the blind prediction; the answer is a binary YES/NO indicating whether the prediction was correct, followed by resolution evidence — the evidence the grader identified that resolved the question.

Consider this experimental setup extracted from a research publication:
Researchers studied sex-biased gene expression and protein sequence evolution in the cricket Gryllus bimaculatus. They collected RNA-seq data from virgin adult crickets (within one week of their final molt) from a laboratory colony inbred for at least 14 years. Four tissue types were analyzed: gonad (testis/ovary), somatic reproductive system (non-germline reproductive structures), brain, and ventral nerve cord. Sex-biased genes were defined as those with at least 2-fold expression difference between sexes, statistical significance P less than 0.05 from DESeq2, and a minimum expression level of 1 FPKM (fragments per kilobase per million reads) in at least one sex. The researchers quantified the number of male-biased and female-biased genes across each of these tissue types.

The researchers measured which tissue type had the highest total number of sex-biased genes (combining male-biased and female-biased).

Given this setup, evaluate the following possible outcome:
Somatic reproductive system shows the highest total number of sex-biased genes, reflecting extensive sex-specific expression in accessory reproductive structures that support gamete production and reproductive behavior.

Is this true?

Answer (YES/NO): NO